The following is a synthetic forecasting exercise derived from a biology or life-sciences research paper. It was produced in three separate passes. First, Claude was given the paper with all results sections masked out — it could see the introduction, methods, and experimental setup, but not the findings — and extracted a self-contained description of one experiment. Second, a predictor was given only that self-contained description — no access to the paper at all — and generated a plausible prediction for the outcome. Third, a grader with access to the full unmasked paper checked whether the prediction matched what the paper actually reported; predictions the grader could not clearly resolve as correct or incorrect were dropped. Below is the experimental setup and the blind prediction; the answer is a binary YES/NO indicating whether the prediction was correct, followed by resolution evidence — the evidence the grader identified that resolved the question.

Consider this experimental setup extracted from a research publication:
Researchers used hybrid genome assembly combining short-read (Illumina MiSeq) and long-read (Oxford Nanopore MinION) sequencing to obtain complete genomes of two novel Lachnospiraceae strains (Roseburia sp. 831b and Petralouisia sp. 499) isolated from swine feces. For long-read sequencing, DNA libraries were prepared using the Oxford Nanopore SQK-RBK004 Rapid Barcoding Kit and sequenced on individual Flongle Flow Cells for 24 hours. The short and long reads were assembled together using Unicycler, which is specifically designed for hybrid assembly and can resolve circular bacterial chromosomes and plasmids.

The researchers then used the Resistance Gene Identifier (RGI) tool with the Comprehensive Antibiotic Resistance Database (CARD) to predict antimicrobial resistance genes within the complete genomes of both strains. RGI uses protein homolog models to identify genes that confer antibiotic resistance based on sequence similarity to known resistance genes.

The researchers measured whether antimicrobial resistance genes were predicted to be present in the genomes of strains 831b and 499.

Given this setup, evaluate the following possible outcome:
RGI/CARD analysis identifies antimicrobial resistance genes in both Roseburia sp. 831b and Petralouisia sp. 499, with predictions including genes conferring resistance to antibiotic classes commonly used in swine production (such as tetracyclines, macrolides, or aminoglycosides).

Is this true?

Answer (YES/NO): YES